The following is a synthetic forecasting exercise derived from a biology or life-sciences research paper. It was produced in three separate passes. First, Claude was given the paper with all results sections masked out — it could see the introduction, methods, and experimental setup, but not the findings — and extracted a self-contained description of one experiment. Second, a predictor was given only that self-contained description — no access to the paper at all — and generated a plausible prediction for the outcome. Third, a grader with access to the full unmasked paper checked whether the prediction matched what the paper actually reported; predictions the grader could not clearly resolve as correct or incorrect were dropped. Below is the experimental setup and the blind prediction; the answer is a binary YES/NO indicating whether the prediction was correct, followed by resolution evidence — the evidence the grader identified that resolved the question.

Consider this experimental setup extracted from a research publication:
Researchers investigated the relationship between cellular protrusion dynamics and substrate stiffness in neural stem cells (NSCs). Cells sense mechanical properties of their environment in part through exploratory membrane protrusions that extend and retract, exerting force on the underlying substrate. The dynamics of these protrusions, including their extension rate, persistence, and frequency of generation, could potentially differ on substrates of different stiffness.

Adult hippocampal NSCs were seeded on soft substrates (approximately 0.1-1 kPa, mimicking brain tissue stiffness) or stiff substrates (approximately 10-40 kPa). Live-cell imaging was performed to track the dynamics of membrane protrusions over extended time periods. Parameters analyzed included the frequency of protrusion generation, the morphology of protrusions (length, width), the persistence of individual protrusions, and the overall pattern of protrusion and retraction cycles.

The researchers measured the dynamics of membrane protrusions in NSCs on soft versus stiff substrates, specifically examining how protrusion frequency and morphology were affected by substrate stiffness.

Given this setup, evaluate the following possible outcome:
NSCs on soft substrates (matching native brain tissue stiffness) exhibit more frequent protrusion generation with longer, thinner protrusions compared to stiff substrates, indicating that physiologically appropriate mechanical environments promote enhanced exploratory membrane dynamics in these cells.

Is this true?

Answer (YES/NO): NO